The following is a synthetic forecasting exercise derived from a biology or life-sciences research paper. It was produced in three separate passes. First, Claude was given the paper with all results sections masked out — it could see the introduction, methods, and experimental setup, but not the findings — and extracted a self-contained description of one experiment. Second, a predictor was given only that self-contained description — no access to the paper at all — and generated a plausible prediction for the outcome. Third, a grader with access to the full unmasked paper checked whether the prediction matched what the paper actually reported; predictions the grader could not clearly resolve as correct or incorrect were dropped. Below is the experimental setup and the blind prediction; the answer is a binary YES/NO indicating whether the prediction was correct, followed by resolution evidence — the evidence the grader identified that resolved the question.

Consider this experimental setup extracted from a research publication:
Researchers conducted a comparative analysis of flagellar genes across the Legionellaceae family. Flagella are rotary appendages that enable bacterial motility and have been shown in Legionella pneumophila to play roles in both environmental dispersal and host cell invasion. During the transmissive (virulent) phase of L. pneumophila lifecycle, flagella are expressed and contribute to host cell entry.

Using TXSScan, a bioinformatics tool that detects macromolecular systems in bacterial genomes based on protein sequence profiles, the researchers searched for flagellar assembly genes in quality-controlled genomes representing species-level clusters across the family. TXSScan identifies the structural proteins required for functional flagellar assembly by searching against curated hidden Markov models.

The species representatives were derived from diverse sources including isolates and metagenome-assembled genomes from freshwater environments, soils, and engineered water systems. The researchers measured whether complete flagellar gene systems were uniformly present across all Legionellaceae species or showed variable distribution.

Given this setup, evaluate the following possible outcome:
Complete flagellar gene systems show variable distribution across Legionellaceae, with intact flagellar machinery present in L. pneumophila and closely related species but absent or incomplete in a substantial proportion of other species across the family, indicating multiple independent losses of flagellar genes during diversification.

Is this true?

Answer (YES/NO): YES